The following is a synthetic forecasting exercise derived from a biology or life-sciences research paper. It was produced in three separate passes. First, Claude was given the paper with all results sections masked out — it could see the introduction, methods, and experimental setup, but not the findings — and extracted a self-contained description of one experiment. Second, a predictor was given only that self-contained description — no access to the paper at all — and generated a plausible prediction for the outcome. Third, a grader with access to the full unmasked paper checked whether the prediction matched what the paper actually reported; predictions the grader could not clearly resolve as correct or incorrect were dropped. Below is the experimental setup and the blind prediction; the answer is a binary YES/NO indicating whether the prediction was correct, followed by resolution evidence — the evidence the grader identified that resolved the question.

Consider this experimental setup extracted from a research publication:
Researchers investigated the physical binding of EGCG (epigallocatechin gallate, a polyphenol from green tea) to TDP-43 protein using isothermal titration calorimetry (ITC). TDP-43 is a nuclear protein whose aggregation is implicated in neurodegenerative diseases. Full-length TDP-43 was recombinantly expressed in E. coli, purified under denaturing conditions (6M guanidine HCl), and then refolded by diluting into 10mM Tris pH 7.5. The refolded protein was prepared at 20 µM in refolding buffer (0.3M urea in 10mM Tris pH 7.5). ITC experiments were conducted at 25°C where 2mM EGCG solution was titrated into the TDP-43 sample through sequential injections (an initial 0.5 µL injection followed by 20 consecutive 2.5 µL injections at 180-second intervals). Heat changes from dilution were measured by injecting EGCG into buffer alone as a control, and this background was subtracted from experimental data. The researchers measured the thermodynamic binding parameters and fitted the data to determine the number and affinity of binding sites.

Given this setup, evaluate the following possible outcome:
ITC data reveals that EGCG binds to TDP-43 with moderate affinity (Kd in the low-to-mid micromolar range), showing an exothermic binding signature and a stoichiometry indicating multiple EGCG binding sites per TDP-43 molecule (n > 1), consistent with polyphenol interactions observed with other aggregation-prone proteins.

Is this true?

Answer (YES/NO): YES